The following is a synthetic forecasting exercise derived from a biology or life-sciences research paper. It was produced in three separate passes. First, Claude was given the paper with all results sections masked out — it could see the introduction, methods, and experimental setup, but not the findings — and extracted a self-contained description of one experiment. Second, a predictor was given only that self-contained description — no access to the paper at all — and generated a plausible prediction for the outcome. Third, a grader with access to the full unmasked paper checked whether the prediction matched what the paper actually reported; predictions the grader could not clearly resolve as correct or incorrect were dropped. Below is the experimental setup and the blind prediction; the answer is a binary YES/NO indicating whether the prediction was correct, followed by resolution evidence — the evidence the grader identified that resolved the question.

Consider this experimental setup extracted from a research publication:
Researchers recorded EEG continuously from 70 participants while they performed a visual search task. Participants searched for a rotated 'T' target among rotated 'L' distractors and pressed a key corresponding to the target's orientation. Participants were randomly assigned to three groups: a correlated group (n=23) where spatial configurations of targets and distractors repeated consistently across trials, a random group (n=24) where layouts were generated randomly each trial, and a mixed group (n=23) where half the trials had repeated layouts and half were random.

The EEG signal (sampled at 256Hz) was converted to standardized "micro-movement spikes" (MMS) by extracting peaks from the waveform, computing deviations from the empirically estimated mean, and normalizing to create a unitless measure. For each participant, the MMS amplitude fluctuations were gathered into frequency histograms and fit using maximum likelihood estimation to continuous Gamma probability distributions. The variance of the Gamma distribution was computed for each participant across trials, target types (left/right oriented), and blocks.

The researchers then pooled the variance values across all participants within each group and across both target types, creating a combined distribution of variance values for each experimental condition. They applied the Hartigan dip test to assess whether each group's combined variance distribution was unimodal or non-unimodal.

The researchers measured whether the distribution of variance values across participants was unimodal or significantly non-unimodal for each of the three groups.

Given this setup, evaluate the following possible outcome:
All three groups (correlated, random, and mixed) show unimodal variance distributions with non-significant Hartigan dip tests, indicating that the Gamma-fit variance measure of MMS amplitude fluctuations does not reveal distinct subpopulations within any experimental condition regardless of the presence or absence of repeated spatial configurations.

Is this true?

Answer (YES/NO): NO